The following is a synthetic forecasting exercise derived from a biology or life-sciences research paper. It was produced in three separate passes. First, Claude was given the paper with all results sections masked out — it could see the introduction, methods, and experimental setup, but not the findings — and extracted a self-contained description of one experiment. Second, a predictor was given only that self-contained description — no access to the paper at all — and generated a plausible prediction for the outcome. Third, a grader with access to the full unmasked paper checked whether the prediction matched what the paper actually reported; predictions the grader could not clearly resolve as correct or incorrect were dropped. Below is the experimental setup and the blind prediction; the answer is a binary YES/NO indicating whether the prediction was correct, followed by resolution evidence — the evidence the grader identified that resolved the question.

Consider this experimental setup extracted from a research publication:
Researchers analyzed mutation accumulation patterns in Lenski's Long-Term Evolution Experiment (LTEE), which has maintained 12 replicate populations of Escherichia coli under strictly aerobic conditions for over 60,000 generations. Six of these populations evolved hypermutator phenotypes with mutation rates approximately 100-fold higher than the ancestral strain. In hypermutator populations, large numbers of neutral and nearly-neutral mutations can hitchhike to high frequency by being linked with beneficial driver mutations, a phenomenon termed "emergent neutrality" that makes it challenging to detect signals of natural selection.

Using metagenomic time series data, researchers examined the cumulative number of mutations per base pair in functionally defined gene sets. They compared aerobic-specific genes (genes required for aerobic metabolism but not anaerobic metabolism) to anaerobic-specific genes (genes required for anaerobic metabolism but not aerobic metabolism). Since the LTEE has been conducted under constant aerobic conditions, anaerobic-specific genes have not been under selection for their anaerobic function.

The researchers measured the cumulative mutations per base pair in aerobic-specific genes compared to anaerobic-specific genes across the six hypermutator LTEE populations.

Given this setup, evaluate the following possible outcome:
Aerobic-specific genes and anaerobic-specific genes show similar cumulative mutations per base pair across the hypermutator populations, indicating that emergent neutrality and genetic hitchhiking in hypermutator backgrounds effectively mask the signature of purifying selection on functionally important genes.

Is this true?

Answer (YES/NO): NO